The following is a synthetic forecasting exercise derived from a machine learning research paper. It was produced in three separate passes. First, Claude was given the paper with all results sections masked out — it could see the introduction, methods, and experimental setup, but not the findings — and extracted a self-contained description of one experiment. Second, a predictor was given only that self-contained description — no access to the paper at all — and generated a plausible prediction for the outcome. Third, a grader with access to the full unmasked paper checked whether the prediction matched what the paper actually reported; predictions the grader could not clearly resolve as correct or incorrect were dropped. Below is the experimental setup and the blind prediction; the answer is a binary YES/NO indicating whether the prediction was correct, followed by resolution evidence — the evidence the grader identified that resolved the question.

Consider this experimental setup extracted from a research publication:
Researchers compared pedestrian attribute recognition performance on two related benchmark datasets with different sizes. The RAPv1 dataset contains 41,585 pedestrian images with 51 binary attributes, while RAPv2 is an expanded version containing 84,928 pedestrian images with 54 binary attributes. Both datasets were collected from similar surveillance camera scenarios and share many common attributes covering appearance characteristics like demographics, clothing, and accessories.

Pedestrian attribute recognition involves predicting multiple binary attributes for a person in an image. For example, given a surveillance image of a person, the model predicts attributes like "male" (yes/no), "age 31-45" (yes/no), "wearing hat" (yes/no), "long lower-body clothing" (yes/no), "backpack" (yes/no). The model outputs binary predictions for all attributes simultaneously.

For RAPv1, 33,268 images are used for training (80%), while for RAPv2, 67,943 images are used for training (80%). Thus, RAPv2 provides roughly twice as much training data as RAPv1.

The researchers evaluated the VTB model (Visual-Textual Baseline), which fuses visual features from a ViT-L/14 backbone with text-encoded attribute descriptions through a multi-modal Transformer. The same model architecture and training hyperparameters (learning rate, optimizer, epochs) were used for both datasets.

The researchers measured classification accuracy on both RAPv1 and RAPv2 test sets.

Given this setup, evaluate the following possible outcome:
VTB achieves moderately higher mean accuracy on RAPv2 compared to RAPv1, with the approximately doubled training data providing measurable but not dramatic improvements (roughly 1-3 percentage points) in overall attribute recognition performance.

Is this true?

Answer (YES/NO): NO